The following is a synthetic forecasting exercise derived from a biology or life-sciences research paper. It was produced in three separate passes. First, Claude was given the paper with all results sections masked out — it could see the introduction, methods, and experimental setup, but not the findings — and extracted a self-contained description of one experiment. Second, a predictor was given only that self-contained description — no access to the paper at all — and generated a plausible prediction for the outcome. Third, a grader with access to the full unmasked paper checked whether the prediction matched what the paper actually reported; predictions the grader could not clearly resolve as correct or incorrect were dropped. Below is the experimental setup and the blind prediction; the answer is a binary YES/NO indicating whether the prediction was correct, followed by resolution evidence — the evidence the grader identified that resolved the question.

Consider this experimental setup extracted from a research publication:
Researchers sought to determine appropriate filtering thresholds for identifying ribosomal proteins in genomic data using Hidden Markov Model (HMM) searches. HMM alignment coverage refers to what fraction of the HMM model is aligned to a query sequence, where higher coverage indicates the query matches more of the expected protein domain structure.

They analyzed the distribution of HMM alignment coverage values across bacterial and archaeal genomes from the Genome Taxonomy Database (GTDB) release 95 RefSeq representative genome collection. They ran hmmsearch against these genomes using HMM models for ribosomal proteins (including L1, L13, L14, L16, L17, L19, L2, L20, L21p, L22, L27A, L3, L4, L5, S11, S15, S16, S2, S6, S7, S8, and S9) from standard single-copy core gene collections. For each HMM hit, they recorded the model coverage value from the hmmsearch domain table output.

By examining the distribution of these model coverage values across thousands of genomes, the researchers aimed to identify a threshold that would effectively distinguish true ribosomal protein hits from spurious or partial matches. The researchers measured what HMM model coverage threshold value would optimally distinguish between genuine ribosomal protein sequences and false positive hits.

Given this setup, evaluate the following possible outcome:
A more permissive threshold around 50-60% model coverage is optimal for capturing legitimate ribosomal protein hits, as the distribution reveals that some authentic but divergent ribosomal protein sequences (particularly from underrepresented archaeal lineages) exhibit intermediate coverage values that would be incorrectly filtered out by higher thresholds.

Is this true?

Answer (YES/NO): NO